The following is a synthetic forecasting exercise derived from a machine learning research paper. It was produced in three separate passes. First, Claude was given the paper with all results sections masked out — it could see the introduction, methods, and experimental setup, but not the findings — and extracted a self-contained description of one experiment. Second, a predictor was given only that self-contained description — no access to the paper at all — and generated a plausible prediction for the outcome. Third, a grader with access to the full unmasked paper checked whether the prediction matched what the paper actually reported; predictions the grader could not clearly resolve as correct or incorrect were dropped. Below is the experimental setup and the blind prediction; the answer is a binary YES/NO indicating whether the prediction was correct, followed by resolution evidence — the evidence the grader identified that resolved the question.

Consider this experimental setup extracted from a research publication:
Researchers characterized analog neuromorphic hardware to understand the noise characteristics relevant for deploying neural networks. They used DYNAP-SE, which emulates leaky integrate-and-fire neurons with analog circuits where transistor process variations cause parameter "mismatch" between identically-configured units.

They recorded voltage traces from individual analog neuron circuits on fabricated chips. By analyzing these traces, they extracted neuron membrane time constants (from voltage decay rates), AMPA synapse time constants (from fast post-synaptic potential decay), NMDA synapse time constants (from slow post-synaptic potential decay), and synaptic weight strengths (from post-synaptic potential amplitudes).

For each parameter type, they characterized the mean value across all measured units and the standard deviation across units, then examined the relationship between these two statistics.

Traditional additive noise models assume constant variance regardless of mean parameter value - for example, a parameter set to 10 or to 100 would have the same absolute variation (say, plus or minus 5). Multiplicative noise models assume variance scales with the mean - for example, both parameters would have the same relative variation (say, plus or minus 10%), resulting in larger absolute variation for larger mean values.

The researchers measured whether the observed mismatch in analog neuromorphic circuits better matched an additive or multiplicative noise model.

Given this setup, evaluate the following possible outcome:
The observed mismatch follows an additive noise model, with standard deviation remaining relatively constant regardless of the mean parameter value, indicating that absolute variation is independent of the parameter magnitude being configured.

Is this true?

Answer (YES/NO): NO